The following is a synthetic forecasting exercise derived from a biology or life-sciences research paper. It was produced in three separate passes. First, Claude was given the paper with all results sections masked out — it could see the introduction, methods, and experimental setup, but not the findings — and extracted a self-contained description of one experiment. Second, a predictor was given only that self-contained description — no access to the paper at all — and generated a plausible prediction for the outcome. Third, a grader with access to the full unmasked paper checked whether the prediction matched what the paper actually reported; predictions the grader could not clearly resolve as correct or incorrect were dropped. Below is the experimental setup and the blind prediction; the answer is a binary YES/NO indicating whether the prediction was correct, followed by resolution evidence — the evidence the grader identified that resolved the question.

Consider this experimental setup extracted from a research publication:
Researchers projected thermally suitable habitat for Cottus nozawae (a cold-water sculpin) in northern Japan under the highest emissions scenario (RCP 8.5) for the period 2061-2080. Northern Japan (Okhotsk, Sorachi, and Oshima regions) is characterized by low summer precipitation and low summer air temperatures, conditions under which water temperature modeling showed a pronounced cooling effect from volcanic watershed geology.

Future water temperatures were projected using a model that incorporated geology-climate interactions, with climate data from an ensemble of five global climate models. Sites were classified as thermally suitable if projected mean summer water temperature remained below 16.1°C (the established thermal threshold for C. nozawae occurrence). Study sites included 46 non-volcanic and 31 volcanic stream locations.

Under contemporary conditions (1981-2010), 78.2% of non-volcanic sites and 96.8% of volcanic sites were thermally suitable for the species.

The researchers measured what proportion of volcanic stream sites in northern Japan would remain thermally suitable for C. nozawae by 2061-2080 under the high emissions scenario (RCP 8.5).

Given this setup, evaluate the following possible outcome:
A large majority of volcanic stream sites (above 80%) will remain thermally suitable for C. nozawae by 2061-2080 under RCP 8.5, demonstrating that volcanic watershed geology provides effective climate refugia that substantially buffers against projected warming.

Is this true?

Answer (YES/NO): NO